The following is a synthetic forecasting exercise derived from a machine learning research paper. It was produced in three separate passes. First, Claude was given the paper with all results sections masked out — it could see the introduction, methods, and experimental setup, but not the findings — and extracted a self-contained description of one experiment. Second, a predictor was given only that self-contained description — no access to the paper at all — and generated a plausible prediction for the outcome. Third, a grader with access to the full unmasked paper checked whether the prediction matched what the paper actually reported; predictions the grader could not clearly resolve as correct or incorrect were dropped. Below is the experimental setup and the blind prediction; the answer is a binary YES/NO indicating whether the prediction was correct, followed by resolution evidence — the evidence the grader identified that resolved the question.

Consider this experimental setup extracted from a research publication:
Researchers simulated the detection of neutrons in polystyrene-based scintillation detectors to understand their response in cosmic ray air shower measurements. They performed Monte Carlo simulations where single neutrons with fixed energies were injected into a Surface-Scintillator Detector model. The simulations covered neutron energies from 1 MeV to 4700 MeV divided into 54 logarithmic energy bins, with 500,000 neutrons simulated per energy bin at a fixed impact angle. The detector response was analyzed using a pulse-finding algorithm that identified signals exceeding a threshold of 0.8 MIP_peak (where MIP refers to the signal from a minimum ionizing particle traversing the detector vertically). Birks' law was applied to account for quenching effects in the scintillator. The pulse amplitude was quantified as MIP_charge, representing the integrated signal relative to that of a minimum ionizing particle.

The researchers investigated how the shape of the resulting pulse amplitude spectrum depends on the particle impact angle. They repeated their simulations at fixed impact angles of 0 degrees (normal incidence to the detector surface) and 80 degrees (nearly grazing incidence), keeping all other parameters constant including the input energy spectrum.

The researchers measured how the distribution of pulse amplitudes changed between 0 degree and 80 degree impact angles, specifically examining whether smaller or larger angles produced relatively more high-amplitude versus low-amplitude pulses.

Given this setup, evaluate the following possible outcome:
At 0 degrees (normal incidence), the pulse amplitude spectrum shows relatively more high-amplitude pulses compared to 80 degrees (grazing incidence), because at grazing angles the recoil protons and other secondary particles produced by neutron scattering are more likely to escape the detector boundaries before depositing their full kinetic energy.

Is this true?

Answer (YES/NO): NO